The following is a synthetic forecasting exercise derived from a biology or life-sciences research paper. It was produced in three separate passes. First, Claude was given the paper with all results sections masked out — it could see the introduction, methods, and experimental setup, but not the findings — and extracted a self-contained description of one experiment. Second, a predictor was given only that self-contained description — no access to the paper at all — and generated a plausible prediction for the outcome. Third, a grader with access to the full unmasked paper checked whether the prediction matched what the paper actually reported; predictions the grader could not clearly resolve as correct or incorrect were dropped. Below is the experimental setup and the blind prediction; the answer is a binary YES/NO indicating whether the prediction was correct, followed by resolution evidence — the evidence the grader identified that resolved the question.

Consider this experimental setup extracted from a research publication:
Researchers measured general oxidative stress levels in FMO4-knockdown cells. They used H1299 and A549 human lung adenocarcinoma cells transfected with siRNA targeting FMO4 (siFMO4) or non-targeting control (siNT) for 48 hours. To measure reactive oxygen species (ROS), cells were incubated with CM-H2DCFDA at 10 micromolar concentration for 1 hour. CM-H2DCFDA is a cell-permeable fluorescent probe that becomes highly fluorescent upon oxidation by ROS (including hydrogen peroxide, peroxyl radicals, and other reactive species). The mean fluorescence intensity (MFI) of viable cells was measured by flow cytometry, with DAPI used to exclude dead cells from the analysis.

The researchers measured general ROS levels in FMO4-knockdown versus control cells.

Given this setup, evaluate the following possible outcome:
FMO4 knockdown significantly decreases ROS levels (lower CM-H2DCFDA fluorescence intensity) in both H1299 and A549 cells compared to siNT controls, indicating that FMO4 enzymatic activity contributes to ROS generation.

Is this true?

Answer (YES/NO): NO